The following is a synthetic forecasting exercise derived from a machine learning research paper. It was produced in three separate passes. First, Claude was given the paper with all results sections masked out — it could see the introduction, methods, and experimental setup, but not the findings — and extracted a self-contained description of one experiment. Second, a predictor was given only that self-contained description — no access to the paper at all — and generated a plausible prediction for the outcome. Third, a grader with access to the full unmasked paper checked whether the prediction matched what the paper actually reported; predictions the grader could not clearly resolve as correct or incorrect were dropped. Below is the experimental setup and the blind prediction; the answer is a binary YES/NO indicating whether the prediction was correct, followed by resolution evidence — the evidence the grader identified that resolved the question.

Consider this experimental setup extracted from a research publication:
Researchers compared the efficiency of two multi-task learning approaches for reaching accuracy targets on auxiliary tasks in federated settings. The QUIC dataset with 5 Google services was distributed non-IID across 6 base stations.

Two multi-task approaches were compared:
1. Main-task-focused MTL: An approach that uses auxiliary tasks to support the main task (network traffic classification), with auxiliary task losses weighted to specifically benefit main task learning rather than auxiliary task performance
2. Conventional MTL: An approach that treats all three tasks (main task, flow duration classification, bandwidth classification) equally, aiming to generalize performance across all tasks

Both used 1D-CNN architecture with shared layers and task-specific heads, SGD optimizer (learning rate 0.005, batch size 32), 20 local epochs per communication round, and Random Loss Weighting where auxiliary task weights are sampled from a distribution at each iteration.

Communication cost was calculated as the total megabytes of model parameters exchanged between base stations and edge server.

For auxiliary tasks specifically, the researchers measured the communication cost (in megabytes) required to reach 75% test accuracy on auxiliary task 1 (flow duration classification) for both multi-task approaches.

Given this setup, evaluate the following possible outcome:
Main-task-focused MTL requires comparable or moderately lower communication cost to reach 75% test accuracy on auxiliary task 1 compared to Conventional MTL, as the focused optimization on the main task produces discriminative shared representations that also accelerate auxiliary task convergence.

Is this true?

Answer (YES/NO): NO